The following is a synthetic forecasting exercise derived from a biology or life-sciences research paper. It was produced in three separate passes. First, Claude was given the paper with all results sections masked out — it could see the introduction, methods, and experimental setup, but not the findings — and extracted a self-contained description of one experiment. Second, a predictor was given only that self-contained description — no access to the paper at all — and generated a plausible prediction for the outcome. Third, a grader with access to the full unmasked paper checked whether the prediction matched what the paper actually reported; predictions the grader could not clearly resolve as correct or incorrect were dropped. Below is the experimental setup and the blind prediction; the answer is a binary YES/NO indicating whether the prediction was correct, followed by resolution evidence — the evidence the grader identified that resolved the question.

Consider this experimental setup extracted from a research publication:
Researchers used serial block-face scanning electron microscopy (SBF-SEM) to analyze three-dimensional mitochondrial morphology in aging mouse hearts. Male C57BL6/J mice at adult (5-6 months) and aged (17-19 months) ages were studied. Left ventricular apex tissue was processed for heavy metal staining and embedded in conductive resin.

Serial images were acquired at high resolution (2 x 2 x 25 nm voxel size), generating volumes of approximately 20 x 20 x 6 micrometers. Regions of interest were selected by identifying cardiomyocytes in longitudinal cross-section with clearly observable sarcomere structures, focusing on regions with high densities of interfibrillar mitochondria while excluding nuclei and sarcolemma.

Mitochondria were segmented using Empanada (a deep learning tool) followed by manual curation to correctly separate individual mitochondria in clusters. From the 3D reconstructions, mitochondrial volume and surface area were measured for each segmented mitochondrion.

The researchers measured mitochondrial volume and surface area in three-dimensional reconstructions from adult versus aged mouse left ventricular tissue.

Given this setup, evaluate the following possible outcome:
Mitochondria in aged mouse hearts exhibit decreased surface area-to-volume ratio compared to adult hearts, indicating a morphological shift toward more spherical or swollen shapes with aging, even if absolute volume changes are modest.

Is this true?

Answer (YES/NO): NO